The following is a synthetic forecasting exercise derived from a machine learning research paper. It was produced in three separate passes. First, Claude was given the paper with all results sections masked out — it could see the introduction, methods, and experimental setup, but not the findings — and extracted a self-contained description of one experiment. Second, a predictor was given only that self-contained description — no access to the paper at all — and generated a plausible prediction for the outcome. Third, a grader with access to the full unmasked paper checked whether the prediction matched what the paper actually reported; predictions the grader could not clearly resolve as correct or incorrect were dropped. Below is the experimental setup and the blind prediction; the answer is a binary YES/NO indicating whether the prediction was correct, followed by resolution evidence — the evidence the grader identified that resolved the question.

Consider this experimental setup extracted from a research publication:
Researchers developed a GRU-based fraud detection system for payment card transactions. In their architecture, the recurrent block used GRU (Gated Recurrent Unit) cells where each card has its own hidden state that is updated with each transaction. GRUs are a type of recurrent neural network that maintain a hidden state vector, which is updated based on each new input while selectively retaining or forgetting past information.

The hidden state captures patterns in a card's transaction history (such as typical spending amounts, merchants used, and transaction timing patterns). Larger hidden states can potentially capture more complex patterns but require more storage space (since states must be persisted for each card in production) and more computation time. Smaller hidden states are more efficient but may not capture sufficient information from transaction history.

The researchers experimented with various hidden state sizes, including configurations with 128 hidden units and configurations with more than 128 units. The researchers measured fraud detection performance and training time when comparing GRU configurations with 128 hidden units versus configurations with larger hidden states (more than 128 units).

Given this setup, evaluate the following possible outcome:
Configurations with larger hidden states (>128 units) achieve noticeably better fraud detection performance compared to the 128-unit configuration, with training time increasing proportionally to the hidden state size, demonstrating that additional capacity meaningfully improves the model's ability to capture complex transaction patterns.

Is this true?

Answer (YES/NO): NO